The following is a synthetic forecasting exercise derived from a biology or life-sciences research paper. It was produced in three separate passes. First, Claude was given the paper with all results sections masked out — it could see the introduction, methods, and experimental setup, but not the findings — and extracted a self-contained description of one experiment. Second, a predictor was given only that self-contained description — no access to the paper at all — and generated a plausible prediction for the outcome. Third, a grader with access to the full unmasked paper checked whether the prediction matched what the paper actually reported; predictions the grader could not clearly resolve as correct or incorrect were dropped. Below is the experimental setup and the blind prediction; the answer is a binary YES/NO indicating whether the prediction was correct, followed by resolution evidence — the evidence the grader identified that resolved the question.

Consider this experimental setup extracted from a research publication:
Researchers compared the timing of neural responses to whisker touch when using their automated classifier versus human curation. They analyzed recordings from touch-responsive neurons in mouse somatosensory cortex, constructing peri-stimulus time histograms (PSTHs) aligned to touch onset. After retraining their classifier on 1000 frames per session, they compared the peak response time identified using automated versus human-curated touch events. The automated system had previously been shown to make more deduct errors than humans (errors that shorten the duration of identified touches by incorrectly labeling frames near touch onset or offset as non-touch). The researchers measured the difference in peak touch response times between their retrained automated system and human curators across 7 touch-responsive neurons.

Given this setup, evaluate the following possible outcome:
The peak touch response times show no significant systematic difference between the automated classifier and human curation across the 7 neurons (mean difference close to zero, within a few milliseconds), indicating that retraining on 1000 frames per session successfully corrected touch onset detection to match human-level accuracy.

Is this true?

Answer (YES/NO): NO